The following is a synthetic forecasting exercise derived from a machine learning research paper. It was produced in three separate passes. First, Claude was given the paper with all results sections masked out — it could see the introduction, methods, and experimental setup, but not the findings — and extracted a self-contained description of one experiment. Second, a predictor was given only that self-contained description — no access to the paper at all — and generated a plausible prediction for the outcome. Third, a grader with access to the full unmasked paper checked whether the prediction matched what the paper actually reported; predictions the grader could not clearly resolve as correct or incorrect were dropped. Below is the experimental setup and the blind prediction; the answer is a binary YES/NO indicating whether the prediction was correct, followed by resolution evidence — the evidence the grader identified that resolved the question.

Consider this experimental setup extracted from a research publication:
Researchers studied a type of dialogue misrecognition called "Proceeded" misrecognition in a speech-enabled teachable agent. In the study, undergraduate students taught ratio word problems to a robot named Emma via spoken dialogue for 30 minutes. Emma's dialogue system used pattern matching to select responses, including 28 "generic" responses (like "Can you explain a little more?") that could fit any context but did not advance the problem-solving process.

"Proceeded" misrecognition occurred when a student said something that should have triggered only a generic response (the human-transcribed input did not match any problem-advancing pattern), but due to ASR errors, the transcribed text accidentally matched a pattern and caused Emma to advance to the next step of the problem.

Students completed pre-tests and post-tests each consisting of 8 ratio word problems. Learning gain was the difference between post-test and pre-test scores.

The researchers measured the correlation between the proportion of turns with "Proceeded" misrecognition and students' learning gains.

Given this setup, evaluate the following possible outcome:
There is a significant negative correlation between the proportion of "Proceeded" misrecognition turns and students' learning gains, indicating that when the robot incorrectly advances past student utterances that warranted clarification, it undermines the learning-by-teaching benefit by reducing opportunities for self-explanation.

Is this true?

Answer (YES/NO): NO